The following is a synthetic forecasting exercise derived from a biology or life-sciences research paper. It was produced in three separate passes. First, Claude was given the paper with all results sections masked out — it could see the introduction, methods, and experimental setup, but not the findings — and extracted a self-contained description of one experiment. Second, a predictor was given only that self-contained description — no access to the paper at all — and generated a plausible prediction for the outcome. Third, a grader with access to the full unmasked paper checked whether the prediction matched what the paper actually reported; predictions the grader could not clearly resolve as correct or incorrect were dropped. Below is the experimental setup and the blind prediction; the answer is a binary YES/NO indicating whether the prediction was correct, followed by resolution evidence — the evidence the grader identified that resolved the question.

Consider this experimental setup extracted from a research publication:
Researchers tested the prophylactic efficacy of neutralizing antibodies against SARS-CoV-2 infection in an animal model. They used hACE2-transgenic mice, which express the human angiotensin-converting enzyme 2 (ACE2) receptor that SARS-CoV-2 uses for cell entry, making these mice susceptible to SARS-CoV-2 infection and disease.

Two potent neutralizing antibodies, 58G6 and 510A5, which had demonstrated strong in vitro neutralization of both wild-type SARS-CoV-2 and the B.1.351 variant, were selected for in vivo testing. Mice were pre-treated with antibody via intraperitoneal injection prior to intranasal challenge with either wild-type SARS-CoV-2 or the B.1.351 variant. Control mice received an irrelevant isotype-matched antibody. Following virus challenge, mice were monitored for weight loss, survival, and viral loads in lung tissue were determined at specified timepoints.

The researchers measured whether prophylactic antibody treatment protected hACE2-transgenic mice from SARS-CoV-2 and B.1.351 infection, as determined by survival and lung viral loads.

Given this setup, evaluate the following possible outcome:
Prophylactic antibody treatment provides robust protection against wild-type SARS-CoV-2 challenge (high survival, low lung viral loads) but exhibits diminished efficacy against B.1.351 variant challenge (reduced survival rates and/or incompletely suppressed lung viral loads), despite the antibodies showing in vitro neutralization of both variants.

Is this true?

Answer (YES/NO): NO